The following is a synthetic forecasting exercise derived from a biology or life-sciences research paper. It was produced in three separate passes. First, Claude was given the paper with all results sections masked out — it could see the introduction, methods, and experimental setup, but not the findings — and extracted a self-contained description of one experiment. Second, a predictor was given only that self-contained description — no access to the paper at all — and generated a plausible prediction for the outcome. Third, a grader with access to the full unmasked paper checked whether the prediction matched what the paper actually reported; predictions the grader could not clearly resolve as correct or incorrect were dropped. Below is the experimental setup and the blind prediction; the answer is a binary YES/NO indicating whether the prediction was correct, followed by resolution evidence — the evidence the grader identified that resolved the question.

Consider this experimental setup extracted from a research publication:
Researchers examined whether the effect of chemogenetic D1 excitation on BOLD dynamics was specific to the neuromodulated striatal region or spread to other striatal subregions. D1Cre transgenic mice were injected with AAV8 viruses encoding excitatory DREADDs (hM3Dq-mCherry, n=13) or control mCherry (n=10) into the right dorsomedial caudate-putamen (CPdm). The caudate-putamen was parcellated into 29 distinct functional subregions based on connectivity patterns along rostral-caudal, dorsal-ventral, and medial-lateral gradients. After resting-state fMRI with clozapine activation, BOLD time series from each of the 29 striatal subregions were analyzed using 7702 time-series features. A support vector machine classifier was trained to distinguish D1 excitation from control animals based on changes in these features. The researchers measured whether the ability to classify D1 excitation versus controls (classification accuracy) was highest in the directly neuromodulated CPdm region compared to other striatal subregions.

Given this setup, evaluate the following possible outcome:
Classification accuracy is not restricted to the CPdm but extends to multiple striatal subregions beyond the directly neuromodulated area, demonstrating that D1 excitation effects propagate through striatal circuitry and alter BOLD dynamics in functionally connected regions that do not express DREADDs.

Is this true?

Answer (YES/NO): YES